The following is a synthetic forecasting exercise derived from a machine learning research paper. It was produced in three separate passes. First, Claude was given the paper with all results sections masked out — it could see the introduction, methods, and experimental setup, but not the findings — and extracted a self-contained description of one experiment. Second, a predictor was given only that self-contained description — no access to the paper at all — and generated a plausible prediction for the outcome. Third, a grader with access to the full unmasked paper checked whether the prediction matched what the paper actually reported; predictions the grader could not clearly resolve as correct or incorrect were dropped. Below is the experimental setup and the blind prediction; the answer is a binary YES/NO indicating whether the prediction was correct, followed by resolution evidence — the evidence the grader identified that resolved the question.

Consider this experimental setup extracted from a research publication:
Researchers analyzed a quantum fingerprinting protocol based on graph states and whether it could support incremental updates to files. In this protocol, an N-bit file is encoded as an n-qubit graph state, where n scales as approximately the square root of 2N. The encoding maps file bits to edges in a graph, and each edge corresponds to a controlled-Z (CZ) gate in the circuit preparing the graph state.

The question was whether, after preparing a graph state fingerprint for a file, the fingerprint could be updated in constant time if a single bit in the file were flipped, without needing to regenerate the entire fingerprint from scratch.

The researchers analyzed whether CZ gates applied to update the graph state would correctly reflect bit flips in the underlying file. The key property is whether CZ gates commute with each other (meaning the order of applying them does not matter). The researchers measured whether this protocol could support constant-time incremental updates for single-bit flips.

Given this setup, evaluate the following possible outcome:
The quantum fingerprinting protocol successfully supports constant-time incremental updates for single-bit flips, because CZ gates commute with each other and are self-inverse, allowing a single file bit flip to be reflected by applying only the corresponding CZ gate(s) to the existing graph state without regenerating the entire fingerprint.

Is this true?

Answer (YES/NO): YES